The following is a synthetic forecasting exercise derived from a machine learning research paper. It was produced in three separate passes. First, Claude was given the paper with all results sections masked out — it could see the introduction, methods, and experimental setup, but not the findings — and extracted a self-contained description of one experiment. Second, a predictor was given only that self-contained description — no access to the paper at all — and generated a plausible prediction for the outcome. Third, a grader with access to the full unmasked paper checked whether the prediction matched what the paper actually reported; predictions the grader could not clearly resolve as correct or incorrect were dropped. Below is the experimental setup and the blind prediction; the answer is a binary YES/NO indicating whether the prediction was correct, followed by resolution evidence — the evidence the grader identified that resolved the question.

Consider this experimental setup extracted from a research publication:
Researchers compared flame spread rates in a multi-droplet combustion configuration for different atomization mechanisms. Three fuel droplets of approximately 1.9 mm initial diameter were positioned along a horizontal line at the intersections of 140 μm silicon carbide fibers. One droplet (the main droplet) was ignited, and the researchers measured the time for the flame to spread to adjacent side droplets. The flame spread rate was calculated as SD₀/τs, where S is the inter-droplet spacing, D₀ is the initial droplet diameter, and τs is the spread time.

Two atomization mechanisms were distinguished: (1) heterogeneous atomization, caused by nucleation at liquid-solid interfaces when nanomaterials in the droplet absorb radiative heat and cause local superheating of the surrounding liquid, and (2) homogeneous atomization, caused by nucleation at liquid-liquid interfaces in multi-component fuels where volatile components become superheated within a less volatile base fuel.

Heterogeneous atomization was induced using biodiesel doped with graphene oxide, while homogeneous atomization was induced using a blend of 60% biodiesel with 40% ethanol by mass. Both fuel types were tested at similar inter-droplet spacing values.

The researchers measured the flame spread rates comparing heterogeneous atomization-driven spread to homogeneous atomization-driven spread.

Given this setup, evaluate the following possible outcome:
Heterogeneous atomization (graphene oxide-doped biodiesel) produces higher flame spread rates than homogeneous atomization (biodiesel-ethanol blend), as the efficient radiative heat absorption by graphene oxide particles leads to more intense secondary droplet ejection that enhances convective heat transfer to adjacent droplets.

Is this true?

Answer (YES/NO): NO